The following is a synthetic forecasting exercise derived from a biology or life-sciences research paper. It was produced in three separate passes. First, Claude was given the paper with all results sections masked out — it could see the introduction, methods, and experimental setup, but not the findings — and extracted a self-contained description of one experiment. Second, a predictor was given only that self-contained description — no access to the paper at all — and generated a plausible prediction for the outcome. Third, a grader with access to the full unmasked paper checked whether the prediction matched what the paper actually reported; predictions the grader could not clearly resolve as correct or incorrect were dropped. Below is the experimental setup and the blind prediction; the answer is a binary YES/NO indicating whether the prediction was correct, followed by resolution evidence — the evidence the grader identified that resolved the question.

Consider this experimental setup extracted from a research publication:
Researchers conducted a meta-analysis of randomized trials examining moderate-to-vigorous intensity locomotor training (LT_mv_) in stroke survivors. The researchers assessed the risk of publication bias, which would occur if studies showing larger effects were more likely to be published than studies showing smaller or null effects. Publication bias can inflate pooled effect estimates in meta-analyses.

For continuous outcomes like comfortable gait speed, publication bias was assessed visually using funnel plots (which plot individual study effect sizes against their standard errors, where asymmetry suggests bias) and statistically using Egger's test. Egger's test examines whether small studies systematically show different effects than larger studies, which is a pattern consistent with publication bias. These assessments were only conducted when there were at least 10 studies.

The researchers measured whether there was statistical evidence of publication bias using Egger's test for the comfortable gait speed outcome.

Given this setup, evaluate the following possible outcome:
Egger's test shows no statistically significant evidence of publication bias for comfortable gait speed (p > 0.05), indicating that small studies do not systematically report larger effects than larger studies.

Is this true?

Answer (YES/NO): YES